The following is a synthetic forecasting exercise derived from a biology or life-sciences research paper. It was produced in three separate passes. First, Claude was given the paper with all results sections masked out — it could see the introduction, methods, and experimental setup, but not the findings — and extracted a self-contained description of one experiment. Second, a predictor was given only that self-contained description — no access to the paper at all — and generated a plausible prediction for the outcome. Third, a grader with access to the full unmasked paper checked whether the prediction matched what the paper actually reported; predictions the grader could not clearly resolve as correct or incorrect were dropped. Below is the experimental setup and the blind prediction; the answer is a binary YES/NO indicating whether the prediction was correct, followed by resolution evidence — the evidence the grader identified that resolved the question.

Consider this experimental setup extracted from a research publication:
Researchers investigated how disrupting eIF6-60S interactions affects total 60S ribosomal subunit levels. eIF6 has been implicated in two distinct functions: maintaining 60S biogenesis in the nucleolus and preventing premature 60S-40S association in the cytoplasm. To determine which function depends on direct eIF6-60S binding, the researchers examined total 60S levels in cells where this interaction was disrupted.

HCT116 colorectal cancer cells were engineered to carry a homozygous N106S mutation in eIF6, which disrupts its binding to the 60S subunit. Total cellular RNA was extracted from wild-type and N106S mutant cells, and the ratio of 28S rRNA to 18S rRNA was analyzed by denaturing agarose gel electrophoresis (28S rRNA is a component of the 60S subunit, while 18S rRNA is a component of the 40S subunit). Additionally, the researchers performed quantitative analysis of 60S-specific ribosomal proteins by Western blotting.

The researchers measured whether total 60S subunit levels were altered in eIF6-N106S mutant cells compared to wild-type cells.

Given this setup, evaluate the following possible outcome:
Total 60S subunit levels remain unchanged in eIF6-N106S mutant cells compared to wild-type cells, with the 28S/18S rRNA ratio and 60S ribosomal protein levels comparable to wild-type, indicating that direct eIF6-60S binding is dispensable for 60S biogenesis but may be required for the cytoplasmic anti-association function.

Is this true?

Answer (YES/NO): NO